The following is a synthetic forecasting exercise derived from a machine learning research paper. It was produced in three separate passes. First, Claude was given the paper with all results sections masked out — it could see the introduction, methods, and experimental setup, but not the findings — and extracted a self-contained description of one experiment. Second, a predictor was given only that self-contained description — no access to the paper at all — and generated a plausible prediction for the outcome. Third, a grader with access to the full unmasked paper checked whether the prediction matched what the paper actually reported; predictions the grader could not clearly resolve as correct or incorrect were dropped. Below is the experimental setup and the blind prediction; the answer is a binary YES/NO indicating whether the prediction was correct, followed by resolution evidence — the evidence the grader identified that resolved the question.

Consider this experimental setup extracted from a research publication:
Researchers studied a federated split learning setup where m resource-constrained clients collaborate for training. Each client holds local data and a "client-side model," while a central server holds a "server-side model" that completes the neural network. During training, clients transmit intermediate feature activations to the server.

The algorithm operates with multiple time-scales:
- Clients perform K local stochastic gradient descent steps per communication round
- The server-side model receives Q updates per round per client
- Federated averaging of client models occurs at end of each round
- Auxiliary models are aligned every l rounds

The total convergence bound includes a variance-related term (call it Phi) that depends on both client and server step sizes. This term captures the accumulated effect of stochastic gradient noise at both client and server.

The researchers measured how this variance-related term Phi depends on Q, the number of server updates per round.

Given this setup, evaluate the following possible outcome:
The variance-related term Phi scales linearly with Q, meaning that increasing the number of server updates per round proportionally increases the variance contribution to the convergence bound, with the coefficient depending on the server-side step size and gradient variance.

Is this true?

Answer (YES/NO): YES